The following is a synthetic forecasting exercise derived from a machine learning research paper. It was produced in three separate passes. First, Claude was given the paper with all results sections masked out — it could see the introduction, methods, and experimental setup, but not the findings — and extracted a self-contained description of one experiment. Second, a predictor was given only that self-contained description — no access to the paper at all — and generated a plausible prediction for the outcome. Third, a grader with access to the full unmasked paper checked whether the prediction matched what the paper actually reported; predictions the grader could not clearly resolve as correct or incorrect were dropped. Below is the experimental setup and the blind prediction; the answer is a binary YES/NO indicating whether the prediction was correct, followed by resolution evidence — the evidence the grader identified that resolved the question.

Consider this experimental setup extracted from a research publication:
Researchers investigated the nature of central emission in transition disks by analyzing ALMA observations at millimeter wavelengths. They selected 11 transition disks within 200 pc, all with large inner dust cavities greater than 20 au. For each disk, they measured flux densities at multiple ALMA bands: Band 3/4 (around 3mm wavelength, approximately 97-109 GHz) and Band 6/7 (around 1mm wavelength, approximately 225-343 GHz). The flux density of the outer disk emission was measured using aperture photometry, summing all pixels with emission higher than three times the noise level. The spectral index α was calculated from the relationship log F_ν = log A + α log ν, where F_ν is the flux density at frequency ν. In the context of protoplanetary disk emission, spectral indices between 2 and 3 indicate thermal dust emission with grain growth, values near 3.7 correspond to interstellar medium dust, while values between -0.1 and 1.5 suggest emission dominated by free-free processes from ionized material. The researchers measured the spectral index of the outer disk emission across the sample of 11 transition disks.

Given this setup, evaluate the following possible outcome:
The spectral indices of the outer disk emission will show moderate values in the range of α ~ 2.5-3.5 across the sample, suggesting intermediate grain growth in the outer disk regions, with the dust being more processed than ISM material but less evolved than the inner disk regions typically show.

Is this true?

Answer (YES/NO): NO